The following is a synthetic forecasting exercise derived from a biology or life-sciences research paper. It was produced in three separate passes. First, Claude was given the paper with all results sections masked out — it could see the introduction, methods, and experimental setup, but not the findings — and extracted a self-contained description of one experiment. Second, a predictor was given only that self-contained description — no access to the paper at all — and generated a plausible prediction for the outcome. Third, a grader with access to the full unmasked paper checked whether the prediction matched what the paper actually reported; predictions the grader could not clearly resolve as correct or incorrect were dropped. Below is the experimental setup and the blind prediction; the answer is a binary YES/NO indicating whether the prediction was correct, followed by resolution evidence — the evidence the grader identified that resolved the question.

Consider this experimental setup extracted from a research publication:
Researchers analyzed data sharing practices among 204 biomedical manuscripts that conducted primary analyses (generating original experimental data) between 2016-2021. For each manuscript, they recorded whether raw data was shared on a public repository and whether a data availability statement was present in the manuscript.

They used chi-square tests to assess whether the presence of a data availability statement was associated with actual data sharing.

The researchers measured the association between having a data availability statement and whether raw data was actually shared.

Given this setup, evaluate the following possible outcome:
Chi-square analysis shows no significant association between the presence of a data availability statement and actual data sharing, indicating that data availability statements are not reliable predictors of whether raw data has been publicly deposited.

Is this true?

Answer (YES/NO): NO